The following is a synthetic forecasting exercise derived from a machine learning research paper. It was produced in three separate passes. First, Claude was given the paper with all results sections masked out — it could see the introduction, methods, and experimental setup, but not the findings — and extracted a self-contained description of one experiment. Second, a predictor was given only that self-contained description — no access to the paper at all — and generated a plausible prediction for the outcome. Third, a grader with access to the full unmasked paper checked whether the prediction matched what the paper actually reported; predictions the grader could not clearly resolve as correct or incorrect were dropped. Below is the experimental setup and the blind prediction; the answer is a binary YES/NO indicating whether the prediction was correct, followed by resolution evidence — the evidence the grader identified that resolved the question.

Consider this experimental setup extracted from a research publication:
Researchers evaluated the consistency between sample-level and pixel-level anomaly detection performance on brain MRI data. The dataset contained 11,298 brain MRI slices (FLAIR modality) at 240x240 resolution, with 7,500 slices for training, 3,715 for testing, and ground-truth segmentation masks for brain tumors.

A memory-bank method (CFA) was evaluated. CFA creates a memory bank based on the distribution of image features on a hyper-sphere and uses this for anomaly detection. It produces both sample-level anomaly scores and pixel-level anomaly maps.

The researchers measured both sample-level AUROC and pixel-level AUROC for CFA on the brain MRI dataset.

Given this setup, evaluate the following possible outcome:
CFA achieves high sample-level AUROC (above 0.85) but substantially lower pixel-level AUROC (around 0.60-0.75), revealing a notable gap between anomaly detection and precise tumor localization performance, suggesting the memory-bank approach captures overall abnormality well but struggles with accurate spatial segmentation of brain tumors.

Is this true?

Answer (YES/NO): NO